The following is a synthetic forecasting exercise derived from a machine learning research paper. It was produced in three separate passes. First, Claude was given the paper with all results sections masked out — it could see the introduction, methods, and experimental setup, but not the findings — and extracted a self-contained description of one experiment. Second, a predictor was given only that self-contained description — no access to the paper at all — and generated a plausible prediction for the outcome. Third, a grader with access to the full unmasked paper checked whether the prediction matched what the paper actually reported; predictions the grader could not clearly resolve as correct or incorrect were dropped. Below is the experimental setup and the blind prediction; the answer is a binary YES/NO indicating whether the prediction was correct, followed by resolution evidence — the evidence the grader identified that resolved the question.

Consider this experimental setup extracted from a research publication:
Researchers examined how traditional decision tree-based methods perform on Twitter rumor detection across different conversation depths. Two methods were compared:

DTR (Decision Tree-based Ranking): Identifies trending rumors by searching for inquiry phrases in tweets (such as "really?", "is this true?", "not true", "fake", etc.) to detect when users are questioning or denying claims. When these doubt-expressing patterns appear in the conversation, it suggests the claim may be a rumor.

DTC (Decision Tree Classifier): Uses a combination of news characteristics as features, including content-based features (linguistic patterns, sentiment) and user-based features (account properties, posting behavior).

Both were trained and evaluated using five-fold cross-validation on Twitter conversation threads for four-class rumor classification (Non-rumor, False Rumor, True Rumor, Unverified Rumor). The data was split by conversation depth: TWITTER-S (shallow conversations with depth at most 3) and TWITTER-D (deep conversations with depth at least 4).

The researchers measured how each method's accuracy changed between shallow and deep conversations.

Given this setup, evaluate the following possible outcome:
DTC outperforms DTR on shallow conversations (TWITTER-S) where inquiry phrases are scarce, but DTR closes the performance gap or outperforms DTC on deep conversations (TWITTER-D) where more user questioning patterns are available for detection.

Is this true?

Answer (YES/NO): YES